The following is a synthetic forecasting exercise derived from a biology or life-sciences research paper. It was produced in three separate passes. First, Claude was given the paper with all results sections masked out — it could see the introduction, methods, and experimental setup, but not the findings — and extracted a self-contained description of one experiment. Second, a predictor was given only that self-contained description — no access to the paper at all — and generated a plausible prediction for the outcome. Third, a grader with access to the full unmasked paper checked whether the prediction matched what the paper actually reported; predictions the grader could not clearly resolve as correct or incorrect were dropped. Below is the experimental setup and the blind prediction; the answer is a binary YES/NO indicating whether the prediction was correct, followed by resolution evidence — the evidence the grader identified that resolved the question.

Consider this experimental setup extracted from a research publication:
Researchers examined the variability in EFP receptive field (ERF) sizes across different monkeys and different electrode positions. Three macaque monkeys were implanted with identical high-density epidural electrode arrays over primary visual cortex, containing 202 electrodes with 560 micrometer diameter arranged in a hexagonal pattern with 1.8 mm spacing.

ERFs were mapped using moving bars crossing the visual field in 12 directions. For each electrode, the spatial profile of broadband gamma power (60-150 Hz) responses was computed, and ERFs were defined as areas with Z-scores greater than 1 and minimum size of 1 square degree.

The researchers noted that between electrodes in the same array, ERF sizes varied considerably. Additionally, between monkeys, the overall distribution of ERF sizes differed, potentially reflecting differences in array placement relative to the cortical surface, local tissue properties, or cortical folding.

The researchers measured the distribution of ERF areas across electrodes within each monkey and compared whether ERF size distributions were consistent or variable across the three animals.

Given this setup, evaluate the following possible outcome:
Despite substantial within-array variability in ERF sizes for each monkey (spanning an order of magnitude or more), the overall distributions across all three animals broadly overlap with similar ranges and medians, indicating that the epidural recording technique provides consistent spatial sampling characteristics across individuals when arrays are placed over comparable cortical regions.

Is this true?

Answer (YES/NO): NO